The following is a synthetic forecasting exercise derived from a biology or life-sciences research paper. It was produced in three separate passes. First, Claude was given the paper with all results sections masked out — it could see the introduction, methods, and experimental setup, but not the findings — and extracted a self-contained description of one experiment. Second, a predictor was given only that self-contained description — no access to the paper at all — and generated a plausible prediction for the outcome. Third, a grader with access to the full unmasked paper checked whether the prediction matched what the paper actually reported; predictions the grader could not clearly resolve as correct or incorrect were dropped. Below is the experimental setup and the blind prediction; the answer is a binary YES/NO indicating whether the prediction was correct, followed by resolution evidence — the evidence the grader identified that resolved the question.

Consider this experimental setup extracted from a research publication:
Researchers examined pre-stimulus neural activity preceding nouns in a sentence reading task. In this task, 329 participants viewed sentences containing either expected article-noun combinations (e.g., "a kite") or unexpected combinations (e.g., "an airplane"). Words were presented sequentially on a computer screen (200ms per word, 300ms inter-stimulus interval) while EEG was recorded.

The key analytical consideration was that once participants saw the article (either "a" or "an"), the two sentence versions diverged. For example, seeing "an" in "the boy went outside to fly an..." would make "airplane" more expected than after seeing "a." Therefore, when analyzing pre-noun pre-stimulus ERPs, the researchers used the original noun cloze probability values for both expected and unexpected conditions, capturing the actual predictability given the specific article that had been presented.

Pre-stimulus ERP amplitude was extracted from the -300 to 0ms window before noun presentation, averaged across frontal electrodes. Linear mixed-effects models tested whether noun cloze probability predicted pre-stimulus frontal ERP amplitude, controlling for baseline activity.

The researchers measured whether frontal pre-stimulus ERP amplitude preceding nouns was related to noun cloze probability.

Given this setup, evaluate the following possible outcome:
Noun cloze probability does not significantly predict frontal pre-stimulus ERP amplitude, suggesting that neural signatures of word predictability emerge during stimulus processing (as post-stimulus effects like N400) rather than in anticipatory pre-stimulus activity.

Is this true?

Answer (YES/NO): NO